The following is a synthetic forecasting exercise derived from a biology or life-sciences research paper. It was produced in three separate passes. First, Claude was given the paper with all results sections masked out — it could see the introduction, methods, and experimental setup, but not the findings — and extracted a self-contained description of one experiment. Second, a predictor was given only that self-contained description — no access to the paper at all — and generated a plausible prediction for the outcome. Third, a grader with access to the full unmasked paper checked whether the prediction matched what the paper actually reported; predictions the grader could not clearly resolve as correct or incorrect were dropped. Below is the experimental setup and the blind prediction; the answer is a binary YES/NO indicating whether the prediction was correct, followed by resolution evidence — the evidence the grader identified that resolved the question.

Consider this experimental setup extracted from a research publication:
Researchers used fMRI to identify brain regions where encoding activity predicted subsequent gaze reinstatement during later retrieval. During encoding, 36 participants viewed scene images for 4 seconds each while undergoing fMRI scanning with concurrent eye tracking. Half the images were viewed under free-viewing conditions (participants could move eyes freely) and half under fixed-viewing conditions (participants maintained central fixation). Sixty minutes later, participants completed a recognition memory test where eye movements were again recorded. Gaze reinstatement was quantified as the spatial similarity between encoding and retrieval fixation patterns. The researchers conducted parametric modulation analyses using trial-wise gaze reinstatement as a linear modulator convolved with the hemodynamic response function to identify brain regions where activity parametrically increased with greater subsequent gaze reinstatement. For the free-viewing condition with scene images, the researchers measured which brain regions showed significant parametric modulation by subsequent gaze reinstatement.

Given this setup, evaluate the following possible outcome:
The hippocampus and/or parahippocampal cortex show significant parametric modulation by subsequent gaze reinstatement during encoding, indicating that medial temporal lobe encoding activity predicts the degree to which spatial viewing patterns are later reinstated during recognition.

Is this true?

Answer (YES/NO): NO